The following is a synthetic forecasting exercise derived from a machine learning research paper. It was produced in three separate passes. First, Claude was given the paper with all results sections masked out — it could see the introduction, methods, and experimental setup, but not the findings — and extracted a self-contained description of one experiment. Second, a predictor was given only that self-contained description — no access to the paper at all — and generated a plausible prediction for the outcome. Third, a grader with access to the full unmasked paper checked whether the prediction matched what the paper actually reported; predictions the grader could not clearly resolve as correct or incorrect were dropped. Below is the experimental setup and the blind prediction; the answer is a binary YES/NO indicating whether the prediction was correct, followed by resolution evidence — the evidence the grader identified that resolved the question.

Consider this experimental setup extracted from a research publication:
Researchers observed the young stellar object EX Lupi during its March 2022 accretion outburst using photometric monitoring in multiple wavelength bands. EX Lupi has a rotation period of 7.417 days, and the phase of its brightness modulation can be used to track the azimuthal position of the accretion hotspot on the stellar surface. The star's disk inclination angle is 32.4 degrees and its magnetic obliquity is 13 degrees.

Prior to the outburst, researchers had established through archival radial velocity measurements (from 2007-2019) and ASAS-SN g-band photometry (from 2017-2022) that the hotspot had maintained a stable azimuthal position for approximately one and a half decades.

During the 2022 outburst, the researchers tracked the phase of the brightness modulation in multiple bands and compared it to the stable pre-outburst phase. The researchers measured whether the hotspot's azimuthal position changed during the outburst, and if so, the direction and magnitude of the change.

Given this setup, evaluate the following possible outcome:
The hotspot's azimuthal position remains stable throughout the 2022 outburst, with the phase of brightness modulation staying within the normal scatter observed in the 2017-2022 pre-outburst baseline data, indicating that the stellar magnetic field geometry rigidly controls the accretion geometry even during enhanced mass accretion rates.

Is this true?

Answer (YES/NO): NO